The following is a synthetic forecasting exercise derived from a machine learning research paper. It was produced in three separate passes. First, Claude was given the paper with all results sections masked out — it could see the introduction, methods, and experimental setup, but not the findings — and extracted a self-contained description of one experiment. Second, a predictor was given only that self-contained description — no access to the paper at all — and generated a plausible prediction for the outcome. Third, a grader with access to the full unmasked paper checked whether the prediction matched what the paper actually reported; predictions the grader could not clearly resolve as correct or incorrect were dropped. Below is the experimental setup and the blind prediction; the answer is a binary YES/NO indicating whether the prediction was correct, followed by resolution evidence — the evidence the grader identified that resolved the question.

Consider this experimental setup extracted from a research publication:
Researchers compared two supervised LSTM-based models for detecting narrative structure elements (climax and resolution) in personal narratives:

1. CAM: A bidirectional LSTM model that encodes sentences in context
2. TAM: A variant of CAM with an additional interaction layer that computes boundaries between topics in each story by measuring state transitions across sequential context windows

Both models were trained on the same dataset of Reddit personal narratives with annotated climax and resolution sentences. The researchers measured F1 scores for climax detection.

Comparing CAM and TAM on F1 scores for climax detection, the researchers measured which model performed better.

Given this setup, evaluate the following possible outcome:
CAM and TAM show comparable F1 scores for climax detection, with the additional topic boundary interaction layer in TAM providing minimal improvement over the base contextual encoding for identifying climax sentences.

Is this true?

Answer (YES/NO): NO